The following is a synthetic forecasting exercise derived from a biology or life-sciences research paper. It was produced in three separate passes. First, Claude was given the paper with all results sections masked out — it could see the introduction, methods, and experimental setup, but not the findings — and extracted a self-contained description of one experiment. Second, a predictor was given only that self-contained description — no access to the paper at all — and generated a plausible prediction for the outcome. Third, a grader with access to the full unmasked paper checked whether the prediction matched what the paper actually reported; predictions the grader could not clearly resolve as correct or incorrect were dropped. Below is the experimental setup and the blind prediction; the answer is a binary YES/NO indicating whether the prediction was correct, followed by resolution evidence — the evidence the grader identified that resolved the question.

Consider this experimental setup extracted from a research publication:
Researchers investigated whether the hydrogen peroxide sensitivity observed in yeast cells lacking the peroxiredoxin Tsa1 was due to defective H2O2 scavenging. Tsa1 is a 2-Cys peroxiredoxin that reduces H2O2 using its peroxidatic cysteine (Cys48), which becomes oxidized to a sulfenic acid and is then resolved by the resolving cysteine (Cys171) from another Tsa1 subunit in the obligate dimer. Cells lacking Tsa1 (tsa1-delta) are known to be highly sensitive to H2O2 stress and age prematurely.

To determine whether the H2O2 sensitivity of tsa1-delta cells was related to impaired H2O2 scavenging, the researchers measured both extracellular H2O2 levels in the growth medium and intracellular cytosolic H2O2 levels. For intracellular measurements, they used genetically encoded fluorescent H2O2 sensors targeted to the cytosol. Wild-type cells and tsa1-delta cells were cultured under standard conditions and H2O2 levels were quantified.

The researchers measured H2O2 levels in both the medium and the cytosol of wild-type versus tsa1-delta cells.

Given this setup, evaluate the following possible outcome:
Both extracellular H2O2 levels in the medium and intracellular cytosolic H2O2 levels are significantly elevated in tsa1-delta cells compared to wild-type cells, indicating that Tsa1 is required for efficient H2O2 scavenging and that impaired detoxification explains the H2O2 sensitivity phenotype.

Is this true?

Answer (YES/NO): NO